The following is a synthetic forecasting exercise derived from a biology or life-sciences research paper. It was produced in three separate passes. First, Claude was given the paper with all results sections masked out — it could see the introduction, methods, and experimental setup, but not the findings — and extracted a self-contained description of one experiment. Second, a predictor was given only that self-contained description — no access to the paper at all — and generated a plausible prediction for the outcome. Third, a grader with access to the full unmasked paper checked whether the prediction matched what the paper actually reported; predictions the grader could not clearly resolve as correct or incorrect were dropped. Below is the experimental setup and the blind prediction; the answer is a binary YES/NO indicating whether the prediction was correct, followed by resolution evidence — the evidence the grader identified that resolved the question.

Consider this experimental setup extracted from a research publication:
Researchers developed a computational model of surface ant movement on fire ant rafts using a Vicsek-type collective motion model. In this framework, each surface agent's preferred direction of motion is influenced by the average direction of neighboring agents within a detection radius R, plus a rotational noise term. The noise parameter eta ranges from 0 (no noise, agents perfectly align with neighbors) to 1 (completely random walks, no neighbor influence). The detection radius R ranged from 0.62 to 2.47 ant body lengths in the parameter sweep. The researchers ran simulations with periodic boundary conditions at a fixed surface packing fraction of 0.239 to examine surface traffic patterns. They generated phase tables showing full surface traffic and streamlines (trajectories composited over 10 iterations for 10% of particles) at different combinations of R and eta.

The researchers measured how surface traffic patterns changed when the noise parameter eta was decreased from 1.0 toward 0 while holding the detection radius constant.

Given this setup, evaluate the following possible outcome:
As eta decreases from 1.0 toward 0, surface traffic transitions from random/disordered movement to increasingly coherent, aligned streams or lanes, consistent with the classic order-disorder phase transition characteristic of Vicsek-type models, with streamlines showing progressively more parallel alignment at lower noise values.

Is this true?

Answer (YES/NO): YES